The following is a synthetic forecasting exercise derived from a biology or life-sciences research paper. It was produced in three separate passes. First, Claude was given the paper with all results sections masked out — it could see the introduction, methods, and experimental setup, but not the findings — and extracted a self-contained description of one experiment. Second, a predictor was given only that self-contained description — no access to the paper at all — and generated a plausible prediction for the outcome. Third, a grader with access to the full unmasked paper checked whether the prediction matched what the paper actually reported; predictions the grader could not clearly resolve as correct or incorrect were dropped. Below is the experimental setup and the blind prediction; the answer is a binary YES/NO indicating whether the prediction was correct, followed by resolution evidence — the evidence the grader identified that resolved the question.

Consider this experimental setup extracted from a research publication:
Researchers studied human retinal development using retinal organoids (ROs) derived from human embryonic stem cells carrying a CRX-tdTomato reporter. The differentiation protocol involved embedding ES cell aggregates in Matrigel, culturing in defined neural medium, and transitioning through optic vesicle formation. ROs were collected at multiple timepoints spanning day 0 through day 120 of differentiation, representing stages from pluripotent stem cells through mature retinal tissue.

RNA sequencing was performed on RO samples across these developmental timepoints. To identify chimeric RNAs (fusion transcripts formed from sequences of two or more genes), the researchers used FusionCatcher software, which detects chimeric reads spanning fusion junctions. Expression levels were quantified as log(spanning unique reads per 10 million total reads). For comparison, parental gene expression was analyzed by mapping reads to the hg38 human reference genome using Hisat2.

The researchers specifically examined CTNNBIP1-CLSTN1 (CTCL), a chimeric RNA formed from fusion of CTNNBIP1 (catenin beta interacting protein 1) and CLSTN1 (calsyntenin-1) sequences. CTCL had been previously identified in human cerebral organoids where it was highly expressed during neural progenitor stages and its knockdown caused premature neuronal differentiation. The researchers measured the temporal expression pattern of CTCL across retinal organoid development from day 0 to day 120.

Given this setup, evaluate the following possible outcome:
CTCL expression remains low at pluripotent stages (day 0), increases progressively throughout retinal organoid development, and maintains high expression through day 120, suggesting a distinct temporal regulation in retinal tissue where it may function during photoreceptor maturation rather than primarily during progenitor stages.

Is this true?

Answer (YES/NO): NO